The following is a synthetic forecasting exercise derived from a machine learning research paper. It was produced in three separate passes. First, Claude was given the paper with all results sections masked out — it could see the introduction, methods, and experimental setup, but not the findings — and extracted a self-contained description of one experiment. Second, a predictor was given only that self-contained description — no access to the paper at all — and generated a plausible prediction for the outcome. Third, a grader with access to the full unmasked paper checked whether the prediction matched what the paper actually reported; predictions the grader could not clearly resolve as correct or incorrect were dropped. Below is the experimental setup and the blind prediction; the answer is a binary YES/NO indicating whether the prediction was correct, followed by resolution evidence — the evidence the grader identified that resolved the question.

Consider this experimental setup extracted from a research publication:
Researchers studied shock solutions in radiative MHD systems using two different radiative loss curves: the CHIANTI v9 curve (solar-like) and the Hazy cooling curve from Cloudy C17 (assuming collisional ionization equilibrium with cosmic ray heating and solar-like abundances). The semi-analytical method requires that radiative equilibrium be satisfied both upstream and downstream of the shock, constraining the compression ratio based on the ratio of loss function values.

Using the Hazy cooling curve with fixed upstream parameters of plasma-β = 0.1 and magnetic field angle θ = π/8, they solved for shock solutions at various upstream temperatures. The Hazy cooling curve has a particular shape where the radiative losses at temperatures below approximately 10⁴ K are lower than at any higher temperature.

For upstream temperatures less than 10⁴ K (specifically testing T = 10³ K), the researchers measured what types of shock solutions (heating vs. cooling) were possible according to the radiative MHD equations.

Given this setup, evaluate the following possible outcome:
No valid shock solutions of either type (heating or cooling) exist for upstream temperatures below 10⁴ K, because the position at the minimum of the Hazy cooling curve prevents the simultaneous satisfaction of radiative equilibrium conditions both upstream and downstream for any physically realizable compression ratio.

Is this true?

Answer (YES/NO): NO